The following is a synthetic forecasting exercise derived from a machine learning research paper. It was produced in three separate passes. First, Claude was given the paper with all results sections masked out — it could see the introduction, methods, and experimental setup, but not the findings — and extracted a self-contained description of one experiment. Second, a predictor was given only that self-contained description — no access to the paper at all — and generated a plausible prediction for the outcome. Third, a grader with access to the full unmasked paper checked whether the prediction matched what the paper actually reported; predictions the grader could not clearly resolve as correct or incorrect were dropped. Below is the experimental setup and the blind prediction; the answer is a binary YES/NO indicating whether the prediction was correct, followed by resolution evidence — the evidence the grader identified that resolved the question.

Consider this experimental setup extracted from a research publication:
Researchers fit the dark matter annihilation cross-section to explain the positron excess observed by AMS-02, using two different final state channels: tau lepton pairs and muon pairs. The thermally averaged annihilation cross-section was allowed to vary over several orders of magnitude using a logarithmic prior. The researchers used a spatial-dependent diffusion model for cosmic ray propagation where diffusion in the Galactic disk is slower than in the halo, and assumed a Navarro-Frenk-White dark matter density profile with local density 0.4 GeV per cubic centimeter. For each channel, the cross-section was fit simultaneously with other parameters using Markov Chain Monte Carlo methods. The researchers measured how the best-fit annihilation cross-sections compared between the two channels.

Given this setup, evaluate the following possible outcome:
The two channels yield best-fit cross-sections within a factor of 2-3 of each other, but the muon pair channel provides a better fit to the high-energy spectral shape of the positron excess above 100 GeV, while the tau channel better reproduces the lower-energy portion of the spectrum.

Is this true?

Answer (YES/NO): NO